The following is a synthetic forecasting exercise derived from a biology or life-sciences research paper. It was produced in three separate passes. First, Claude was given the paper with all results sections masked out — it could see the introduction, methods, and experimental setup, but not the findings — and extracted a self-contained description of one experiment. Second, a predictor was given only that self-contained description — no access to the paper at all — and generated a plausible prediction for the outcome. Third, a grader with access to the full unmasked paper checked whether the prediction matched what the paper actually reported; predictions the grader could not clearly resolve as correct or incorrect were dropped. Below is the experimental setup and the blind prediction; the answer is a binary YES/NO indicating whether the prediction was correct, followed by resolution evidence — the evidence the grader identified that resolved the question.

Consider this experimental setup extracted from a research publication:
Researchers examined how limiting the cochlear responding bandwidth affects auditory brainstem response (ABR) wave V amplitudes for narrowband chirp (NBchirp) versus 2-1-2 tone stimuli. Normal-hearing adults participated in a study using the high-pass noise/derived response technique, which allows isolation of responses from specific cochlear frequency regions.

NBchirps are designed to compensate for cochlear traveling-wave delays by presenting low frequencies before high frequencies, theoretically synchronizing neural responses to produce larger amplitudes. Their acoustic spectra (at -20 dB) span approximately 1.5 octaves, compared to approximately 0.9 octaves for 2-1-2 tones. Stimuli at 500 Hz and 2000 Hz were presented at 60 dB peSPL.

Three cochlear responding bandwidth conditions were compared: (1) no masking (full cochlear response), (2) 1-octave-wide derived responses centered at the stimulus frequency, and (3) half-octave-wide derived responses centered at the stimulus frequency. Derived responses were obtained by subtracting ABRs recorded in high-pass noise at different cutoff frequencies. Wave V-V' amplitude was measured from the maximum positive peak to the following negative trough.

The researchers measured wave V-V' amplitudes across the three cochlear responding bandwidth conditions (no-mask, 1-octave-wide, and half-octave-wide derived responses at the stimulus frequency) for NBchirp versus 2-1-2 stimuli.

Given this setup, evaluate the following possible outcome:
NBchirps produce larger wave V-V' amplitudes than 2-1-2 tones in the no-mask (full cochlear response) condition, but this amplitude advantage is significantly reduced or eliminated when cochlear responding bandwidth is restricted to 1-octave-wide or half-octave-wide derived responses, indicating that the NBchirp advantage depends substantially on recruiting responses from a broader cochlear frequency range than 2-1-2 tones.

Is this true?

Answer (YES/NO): YES